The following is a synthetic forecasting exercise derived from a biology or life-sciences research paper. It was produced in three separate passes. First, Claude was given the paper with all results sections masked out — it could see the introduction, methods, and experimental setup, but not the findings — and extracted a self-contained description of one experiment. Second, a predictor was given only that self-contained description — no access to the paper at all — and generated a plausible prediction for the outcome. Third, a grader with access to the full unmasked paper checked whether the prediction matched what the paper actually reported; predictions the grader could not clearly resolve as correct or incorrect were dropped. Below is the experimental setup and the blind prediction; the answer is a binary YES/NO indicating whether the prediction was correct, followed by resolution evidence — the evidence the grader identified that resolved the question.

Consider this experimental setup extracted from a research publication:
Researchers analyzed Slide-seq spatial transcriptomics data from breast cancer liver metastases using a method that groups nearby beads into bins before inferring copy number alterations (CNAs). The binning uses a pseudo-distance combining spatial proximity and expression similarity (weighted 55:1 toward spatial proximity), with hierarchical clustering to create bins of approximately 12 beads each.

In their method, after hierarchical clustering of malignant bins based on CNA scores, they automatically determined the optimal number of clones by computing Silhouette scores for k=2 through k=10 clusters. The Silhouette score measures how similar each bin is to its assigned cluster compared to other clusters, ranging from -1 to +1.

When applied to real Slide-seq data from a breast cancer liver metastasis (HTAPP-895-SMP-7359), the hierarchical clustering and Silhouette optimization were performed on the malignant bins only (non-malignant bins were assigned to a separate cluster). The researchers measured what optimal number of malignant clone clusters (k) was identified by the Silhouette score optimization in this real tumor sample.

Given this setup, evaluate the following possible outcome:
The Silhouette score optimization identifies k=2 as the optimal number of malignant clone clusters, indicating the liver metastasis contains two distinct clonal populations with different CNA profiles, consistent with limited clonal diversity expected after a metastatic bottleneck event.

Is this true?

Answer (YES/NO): YES